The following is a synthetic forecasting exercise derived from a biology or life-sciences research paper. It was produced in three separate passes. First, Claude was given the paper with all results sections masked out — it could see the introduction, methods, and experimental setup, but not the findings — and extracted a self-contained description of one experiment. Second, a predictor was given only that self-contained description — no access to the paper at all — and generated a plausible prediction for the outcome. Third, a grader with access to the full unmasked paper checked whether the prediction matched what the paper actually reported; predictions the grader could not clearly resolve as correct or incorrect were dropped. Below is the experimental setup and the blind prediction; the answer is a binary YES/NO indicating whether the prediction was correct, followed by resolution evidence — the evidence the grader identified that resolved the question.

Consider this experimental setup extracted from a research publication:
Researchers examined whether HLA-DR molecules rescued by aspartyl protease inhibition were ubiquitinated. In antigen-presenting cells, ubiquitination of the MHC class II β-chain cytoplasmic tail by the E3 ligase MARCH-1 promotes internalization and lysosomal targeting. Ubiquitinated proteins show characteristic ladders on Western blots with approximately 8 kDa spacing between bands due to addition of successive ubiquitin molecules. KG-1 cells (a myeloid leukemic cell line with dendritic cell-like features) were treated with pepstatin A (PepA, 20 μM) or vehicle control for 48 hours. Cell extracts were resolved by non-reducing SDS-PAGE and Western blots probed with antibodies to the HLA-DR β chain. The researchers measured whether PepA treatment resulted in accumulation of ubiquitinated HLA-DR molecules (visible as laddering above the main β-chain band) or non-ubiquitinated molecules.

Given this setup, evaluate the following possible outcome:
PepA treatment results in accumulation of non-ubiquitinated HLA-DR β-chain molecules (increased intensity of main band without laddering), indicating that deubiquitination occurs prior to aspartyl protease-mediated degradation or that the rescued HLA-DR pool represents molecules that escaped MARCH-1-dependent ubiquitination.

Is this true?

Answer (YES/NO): YES